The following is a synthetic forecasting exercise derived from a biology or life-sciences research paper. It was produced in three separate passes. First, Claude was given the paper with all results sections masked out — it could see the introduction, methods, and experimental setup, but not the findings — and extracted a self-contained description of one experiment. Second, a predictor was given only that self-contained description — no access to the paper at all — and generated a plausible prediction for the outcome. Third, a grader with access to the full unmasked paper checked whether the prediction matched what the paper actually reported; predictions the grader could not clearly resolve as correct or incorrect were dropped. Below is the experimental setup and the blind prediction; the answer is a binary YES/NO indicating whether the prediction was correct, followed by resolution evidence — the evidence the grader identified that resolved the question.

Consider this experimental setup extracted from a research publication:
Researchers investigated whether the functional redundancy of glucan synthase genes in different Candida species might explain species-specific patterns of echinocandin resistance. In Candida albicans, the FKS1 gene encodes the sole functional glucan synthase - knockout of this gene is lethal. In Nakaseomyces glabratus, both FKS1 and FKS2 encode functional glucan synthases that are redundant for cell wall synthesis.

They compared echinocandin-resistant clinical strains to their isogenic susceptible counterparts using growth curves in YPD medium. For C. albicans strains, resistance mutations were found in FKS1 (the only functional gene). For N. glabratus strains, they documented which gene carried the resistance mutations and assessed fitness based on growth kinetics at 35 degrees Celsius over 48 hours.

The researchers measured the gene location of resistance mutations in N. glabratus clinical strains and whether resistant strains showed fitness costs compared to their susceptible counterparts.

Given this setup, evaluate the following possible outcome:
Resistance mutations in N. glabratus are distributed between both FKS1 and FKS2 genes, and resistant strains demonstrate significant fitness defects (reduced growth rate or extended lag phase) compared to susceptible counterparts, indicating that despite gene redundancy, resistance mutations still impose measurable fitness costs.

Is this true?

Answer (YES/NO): NO